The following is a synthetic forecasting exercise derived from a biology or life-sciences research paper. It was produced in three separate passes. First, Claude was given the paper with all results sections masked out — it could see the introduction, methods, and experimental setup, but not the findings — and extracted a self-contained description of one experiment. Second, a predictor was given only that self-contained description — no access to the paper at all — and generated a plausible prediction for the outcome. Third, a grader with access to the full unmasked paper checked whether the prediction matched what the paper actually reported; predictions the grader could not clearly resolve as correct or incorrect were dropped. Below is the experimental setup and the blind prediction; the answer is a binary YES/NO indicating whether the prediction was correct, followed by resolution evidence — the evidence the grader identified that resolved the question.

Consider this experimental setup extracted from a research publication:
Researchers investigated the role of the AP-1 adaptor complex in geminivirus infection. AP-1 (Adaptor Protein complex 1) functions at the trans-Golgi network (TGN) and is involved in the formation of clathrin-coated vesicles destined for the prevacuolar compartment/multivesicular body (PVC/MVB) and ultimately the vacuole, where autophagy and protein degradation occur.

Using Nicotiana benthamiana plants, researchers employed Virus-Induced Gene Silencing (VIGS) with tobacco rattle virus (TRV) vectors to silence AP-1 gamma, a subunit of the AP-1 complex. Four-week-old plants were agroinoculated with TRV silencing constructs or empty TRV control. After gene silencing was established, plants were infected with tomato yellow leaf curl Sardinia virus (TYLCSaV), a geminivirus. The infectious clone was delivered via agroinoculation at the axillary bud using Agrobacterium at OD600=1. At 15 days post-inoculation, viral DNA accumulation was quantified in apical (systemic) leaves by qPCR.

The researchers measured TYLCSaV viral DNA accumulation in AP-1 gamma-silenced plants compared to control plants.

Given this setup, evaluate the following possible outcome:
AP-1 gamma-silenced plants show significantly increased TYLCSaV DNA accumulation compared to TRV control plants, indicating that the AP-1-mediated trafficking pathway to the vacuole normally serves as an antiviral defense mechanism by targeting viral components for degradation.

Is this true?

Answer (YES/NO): YES